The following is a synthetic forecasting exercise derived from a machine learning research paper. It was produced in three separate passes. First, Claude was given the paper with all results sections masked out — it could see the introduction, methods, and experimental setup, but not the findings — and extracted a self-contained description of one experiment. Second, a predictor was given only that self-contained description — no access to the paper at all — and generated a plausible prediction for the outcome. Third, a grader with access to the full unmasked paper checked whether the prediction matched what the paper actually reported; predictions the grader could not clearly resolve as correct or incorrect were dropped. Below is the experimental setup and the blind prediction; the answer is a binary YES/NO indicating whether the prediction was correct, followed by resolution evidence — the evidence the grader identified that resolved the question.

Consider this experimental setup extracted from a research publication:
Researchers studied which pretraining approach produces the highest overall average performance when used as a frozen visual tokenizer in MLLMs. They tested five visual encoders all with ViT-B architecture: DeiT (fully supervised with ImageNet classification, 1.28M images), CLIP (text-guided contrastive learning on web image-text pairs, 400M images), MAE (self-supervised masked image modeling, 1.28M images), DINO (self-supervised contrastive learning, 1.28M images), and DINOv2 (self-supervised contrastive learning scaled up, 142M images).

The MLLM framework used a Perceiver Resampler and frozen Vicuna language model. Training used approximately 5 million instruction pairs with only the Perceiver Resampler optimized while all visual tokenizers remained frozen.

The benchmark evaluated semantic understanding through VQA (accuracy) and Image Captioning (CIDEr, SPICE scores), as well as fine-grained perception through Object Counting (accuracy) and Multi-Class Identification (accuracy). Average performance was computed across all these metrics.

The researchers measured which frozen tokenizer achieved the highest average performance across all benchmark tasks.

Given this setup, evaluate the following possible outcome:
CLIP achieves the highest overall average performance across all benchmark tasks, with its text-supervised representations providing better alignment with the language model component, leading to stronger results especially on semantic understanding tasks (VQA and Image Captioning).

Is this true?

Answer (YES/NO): NO